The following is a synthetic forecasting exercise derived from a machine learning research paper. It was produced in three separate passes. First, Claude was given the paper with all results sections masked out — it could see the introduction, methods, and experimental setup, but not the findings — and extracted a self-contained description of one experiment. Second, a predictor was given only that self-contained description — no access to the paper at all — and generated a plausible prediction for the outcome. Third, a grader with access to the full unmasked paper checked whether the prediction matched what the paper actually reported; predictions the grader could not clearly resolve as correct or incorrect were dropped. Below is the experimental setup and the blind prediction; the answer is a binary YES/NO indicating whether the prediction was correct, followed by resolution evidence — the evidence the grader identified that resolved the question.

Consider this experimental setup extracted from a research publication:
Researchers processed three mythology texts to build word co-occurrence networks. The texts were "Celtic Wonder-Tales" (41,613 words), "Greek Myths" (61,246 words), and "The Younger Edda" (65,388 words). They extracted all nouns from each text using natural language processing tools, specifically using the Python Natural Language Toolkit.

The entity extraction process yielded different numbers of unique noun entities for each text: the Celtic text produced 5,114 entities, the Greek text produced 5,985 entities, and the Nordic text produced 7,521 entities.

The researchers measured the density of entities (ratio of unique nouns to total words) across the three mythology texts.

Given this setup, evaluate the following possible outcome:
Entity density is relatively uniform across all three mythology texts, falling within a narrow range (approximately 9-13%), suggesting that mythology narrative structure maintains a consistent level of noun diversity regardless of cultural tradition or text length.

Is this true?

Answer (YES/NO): YES